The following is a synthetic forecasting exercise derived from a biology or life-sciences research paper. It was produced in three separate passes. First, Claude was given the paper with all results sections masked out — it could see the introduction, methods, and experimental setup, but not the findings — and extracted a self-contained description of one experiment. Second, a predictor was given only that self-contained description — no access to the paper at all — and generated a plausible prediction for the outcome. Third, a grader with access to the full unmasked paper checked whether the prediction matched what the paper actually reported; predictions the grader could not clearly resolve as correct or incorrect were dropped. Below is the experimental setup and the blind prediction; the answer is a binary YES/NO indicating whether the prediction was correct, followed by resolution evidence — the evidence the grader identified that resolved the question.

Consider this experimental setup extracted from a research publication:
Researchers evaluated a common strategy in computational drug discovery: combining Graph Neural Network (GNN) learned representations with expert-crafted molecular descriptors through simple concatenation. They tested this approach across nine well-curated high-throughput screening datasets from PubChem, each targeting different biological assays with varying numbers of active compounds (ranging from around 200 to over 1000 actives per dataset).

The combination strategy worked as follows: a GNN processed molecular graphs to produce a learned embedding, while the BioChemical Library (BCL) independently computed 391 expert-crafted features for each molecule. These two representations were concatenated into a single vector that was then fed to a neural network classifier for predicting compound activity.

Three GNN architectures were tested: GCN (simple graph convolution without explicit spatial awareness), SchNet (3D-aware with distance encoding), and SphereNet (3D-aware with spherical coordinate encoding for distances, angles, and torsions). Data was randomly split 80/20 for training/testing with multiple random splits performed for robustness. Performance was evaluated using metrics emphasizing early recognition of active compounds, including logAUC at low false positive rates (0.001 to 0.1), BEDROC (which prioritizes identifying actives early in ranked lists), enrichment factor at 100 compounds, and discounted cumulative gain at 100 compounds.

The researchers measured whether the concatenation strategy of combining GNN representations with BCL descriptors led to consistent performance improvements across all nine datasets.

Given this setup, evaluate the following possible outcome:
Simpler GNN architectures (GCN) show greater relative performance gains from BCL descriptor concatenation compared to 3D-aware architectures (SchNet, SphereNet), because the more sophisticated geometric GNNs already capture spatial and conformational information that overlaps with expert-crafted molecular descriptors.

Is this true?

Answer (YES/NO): NO